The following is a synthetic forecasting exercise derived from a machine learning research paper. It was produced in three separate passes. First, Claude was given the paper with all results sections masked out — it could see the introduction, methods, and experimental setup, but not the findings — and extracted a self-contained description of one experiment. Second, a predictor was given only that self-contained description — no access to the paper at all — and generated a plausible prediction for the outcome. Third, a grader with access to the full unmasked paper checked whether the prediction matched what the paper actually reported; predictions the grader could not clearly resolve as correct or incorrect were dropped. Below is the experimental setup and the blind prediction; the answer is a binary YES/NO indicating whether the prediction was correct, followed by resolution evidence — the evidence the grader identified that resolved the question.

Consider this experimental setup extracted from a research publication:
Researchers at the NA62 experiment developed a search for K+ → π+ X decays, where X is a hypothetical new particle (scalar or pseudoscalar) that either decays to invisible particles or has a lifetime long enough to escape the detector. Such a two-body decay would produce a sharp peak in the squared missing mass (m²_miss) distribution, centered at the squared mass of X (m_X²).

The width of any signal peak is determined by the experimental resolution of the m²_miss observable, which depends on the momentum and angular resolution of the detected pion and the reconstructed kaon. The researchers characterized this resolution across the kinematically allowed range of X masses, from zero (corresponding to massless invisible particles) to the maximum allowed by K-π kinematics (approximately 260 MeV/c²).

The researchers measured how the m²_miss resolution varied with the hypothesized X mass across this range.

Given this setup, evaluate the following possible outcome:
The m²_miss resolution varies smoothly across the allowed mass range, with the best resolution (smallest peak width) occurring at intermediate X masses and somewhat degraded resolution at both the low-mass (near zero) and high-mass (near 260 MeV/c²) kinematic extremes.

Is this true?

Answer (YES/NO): NO